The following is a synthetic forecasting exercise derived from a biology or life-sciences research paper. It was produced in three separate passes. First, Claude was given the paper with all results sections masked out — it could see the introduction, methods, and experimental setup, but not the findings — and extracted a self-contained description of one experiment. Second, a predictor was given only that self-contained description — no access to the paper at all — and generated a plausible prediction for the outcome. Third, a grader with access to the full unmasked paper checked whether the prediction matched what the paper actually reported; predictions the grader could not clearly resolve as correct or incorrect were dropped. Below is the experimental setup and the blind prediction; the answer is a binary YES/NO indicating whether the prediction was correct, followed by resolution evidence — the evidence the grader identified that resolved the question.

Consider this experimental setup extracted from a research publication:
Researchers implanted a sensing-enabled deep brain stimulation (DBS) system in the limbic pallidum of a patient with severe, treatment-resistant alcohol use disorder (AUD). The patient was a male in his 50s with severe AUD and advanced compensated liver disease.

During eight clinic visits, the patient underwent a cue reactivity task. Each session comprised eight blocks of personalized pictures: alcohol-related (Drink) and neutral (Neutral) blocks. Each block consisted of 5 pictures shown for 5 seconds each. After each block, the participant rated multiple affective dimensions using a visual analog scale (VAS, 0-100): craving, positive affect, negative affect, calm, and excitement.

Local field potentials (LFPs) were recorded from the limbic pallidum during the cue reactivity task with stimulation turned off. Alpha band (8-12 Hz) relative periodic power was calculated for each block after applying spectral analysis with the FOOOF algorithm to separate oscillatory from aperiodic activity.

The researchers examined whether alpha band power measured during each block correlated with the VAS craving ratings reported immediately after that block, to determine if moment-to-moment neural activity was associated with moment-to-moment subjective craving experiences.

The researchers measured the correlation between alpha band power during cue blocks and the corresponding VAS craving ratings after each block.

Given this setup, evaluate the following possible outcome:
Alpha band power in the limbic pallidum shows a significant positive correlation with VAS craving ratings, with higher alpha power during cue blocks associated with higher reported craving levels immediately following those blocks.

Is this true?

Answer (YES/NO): NO